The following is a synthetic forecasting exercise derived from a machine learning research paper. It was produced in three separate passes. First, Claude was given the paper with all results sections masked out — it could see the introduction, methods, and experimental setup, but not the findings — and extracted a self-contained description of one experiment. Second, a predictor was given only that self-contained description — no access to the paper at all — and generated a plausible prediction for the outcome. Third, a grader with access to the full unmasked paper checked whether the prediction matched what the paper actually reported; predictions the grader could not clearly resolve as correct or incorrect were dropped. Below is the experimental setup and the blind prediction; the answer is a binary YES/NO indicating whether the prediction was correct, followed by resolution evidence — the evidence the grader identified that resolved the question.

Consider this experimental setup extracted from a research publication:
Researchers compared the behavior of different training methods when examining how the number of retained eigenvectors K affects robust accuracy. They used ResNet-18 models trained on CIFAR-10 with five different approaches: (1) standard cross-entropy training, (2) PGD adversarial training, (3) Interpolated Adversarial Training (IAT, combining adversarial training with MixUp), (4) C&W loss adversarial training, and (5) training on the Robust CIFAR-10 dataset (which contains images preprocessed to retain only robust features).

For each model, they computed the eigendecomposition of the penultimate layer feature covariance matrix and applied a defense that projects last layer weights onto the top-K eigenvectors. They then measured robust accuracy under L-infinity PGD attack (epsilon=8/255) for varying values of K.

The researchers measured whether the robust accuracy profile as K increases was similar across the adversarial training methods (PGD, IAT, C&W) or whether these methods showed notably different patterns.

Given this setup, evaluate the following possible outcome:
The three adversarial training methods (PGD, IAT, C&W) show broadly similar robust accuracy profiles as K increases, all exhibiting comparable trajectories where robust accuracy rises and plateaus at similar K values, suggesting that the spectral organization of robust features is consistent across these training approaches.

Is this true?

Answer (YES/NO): YES